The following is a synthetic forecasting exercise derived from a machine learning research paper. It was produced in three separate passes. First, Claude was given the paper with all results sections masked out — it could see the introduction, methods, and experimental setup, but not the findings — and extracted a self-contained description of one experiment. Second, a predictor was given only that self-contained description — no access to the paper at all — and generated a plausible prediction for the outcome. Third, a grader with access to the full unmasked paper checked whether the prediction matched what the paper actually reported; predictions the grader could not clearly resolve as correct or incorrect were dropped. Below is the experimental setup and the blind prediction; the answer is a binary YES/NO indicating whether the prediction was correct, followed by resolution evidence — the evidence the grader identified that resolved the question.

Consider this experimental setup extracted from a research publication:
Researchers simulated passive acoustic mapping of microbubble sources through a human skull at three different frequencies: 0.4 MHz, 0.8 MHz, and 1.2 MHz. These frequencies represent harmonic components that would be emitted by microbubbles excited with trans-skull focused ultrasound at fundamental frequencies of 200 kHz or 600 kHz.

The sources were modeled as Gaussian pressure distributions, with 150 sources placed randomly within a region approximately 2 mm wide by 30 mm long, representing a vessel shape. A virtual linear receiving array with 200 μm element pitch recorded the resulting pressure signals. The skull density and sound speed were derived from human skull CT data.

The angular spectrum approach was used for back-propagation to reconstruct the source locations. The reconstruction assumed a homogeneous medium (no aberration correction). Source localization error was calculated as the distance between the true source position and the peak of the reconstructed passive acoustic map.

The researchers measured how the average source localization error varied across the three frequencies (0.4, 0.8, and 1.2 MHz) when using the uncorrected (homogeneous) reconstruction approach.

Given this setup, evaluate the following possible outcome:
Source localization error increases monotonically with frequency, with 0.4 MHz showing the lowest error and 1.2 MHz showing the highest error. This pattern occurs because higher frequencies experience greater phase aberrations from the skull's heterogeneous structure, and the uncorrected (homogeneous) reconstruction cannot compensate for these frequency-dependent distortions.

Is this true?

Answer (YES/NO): NO